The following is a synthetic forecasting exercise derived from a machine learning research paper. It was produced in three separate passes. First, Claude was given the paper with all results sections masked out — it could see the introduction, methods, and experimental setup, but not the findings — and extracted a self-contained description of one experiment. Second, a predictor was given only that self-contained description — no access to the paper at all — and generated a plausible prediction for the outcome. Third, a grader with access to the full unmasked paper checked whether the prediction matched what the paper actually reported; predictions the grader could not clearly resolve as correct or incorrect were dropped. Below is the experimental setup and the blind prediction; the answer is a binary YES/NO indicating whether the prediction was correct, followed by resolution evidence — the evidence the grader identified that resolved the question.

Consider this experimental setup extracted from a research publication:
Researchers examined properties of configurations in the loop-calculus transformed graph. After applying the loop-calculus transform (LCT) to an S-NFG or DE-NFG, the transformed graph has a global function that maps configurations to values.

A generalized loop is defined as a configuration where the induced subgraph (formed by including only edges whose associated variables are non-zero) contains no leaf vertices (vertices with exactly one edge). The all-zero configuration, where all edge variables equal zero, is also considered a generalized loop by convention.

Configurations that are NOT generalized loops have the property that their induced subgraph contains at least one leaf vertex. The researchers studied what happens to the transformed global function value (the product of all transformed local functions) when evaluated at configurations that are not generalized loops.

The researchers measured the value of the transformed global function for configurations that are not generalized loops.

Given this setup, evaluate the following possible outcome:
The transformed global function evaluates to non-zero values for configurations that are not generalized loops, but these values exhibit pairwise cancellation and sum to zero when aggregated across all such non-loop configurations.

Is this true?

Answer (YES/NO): NO